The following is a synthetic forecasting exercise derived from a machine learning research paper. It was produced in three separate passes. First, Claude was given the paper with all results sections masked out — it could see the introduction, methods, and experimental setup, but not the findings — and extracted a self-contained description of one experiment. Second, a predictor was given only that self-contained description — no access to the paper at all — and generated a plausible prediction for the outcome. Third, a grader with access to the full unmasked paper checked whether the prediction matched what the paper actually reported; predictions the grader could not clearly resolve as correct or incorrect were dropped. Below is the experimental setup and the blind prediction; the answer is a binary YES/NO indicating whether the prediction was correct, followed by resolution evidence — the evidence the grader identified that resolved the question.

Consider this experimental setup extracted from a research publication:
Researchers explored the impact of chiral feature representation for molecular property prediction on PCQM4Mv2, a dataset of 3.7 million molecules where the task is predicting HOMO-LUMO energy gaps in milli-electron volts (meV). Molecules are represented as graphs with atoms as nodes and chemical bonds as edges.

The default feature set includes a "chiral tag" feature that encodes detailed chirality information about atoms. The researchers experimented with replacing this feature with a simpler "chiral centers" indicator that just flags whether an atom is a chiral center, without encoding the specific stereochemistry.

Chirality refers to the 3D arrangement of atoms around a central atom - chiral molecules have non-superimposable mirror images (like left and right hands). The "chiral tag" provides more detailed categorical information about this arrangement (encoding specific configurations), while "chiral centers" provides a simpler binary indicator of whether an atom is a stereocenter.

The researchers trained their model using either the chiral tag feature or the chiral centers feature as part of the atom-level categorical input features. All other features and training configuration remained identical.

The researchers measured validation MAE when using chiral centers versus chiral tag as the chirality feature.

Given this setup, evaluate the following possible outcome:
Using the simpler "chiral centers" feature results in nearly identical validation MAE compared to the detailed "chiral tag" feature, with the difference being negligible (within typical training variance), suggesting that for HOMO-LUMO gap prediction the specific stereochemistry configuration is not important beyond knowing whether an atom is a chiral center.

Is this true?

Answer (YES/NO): NO